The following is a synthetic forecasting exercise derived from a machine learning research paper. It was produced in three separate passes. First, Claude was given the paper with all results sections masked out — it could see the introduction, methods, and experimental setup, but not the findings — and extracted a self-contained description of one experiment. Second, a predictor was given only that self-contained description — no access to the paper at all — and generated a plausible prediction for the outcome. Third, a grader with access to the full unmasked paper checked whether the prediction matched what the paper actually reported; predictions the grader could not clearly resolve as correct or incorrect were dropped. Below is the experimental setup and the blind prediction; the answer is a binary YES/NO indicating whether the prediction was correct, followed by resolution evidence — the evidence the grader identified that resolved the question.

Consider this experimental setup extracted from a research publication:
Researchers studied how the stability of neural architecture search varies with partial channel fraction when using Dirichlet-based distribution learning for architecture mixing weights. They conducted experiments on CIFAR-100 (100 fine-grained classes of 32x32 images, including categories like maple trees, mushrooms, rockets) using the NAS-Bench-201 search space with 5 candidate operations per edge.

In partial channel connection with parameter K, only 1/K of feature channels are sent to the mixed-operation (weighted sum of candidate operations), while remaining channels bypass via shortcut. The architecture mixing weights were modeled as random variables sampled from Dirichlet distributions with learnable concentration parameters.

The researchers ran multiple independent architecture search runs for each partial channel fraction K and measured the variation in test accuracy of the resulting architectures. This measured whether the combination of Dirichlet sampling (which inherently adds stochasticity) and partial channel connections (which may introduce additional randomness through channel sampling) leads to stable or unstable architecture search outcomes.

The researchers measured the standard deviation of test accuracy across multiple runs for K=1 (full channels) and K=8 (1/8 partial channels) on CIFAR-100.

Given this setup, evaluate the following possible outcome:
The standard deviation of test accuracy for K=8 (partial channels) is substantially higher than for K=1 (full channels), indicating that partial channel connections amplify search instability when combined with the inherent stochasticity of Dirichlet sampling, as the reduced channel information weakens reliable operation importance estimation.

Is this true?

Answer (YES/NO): YES